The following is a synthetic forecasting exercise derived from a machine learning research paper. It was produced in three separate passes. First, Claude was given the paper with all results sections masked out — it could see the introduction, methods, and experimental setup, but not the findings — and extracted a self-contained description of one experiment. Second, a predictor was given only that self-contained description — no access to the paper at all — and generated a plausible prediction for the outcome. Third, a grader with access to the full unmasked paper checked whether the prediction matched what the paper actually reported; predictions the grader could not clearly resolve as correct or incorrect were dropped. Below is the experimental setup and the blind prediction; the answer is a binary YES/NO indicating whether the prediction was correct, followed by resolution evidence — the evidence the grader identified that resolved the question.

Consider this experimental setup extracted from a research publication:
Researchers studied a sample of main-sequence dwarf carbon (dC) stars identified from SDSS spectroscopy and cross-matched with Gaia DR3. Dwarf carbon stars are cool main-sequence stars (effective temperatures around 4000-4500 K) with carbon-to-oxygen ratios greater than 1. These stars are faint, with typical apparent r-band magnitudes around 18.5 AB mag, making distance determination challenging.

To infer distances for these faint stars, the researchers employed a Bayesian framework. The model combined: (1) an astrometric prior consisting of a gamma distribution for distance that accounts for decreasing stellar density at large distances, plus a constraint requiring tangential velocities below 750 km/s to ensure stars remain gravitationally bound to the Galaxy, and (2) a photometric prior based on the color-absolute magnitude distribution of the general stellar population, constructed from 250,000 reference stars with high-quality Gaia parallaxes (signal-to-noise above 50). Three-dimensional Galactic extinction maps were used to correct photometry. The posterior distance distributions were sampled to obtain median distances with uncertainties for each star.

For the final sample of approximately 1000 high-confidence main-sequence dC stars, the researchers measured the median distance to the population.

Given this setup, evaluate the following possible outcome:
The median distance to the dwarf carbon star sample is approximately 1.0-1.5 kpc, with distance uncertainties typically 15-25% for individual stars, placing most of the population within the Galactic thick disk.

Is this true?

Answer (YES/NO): NO